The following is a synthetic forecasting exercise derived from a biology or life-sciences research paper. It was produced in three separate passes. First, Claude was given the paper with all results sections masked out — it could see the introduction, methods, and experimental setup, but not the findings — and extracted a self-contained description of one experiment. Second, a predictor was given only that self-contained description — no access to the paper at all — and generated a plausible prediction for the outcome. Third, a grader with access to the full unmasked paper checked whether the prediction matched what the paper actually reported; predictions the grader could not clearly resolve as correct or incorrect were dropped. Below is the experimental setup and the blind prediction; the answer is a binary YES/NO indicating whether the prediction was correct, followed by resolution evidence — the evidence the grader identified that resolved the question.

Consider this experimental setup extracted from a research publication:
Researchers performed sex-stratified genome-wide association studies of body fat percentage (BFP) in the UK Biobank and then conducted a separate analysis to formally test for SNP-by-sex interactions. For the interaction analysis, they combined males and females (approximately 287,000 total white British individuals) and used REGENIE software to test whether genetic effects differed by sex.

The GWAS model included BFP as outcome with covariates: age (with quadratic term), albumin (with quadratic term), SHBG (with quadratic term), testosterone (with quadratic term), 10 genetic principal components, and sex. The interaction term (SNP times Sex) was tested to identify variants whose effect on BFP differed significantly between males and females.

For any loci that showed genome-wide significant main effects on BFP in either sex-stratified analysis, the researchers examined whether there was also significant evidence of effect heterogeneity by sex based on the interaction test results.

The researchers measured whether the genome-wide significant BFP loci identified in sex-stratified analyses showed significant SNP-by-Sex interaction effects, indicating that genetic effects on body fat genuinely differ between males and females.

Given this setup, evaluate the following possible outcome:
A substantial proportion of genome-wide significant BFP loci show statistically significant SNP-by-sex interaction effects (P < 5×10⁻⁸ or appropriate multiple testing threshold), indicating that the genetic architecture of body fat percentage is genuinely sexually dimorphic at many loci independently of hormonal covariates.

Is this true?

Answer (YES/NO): NO